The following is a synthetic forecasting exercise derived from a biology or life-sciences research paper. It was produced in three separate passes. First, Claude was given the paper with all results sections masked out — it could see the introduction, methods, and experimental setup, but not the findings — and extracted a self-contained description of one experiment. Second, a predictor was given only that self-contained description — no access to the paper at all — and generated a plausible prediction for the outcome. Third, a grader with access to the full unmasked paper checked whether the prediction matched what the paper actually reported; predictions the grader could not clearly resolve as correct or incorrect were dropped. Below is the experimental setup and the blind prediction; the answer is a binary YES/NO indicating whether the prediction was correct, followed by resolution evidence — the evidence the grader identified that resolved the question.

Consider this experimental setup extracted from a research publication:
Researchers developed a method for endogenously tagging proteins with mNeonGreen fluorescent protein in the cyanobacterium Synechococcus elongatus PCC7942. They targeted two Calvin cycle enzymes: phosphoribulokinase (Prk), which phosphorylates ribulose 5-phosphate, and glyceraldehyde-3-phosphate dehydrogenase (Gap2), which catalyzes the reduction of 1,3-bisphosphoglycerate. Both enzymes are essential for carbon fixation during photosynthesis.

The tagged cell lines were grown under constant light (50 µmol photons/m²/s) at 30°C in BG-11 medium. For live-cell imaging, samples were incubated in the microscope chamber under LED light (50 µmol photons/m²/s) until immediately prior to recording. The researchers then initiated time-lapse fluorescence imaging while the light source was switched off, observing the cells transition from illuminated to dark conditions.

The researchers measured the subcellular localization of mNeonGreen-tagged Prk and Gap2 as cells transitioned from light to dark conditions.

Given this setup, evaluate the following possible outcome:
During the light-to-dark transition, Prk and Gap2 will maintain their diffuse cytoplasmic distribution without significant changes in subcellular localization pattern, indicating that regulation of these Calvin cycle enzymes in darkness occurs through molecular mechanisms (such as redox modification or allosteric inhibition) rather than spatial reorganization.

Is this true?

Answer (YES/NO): NO